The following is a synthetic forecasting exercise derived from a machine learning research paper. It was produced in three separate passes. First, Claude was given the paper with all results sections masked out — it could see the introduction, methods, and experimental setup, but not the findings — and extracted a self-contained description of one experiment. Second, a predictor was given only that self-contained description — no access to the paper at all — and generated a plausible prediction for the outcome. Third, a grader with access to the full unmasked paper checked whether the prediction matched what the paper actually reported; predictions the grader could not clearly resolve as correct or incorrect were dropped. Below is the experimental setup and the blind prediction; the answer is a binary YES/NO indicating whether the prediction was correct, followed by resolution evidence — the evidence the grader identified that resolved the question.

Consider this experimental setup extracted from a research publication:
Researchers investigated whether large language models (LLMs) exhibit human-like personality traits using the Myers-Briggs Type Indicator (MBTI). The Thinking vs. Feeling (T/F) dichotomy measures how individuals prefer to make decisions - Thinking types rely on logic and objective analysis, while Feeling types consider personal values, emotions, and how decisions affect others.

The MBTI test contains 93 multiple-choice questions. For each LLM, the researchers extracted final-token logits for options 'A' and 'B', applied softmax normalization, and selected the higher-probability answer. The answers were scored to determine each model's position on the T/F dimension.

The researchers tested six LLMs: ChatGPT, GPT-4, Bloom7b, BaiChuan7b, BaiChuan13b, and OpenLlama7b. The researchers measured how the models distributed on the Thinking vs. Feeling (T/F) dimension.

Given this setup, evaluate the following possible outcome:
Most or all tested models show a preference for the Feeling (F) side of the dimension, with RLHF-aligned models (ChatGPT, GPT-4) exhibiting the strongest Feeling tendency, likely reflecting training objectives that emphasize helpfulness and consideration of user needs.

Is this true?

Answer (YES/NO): NO